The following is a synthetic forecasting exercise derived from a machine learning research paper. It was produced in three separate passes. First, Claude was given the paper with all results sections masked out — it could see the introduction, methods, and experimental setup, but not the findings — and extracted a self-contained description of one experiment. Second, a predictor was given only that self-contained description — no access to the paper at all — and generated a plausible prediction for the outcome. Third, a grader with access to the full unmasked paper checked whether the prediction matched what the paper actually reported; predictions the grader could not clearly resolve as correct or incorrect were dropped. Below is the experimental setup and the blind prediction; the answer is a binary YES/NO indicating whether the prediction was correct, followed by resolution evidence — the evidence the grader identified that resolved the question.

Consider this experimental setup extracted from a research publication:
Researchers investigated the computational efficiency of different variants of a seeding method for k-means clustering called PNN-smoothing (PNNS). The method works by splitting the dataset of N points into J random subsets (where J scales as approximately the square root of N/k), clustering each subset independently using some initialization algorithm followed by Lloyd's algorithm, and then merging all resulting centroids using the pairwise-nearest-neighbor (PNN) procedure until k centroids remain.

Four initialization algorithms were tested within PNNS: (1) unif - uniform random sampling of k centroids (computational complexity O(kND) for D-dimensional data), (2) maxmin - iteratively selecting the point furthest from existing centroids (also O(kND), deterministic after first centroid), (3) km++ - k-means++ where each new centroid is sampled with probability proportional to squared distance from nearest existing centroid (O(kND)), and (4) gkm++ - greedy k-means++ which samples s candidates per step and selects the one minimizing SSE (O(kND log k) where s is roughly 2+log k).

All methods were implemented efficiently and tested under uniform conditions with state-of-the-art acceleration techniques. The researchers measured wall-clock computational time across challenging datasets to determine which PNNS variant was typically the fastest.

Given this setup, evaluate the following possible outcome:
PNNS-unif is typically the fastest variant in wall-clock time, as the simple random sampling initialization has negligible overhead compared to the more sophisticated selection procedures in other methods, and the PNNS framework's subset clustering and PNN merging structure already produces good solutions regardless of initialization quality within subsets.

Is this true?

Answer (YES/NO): NO